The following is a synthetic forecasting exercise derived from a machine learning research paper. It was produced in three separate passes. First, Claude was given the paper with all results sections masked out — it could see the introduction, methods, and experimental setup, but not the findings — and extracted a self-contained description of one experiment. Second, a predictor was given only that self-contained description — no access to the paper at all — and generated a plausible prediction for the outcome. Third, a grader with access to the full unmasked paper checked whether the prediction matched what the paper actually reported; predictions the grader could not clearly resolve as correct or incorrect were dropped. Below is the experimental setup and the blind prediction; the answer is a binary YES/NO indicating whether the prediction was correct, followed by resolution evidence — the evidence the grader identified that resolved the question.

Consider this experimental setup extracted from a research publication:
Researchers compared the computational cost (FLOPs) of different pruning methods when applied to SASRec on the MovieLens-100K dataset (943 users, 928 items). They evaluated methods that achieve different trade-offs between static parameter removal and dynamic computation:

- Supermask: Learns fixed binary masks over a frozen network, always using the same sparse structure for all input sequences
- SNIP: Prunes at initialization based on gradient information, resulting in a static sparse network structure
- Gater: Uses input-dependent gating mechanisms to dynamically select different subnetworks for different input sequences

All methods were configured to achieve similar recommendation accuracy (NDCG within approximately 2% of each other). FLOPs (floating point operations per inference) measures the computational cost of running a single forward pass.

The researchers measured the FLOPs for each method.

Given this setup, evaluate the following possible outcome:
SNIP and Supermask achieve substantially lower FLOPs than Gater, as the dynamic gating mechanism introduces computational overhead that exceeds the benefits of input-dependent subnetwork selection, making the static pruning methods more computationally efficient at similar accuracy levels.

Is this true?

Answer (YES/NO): NO